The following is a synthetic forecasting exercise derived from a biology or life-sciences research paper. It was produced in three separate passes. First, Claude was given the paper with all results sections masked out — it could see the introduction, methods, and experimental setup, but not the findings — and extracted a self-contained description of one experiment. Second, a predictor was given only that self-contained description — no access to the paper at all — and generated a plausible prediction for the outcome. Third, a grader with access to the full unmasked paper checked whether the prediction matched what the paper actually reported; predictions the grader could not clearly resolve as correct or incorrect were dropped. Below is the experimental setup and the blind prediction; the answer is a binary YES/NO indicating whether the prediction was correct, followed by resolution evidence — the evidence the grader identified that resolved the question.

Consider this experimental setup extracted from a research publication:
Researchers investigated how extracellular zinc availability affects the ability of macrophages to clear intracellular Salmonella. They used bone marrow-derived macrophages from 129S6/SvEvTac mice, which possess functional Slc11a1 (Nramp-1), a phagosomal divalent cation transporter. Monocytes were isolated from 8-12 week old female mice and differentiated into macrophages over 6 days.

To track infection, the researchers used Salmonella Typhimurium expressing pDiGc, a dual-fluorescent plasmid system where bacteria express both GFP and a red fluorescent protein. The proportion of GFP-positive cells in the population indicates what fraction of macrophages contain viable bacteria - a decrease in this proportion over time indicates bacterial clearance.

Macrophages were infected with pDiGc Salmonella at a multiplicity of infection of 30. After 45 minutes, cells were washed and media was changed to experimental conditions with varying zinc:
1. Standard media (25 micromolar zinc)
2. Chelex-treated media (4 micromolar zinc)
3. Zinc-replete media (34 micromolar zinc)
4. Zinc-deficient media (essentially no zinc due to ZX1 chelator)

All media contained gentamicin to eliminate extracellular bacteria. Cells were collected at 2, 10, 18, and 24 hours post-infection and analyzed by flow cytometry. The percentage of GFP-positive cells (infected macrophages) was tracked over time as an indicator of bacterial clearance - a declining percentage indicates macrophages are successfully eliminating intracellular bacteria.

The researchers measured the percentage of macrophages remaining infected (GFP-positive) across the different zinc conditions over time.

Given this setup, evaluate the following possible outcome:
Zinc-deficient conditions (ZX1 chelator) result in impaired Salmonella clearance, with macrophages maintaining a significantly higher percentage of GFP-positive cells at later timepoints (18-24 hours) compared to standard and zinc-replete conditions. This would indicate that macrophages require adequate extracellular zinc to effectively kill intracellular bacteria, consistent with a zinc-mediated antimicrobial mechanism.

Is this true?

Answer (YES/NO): YES